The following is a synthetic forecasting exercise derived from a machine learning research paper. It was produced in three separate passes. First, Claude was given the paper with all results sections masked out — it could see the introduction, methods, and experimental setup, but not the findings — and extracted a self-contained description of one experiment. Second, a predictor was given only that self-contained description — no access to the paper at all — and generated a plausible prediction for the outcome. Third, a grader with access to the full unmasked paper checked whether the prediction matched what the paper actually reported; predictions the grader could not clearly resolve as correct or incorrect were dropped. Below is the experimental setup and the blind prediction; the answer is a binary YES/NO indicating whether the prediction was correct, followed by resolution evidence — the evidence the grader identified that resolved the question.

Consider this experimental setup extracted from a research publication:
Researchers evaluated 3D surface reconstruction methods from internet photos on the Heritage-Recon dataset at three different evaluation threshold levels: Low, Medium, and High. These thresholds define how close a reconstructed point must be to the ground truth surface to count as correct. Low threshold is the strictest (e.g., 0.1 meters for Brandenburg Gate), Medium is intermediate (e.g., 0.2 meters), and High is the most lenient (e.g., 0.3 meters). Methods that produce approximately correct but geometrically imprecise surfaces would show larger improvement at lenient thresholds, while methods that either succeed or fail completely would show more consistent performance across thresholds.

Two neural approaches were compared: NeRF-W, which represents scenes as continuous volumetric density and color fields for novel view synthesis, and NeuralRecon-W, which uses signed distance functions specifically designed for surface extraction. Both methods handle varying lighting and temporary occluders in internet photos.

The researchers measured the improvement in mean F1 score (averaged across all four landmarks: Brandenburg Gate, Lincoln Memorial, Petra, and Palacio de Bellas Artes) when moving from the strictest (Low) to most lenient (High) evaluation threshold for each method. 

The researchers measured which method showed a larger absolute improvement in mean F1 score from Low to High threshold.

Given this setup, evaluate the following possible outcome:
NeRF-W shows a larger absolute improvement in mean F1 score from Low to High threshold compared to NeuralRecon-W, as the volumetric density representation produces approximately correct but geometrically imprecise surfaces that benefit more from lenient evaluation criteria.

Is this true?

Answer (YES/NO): NO